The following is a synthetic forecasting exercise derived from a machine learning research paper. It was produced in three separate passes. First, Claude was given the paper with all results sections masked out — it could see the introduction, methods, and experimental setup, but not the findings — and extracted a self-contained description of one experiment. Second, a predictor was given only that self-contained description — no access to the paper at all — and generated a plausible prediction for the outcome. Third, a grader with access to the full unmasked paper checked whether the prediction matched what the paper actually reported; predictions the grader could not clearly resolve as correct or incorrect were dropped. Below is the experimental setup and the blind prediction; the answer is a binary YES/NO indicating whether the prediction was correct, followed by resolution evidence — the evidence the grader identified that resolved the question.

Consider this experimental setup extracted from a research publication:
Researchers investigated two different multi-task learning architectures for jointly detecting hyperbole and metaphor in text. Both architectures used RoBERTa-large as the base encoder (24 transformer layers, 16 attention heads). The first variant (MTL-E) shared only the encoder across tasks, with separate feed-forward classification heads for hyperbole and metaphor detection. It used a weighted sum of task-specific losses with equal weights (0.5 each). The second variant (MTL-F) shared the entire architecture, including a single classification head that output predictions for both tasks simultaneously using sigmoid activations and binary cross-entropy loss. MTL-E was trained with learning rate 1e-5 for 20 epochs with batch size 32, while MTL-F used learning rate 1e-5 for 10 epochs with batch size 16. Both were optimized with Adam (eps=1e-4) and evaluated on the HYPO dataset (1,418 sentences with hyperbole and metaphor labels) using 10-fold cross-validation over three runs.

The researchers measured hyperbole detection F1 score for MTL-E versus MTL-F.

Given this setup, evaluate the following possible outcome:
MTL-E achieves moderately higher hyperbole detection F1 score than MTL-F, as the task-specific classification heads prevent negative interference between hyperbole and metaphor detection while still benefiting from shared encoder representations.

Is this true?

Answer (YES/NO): NO